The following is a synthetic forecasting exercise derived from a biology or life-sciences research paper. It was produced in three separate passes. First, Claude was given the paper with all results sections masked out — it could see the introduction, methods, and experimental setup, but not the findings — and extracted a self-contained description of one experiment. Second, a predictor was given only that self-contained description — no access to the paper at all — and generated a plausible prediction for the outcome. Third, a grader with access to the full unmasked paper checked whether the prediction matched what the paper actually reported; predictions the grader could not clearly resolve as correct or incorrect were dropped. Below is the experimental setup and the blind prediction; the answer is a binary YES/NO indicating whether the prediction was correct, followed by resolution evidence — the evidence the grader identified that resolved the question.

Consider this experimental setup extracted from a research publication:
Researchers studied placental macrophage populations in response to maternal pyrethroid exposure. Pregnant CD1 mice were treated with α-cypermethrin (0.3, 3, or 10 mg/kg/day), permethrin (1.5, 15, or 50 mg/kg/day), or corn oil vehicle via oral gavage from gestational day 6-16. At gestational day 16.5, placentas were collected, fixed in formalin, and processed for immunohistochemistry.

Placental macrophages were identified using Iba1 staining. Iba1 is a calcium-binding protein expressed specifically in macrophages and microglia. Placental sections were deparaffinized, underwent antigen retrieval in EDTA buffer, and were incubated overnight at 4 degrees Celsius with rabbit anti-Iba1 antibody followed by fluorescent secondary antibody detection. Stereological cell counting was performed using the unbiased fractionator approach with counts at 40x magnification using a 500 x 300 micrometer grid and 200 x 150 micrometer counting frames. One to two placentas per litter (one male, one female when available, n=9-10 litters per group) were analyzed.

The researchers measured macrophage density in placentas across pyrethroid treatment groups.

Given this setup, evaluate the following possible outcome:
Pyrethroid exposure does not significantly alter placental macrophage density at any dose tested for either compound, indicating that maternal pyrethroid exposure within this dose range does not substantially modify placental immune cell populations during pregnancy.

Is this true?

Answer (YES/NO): NO